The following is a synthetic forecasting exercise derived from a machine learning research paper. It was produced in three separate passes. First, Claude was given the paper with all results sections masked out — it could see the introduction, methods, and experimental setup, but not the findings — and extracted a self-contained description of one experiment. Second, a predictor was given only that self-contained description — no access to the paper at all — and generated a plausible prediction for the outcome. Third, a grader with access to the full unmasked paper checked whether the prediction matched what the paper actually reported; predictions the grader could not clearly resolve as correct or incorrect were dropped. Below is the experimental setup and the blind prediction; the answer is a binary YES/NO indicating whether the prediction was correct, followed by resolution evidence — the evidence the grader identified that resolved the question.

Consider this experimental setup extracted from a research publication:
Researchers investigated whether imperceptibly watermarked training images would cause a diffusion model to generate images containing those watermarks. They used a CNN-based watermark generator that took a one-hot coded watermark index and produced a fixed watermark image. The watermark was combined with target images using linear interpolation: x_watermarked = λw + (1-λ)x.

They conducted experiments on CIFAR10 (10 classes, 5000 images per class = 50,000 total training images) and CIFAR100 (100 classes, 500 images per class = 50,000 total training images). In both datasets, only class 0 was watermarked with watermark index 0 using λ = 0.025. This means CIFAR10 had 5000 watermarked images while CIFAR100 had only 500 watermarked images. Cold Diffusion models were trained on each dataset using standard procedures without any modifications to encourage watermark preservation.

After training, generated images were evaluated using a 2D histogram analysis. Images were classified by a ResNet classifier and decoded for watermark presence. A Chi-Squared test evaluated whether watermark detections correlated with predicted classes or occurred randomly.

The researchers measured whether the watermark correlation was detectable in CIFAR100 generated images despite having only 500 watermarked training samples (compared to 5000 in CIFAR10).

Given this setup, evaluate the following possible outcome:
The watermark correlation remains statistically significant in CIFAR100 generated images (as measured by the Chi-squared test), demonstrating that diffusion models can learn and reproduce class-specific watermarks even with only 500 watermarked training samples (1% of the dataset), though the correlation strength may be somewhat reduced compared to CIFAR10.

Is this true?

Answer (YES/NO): YES